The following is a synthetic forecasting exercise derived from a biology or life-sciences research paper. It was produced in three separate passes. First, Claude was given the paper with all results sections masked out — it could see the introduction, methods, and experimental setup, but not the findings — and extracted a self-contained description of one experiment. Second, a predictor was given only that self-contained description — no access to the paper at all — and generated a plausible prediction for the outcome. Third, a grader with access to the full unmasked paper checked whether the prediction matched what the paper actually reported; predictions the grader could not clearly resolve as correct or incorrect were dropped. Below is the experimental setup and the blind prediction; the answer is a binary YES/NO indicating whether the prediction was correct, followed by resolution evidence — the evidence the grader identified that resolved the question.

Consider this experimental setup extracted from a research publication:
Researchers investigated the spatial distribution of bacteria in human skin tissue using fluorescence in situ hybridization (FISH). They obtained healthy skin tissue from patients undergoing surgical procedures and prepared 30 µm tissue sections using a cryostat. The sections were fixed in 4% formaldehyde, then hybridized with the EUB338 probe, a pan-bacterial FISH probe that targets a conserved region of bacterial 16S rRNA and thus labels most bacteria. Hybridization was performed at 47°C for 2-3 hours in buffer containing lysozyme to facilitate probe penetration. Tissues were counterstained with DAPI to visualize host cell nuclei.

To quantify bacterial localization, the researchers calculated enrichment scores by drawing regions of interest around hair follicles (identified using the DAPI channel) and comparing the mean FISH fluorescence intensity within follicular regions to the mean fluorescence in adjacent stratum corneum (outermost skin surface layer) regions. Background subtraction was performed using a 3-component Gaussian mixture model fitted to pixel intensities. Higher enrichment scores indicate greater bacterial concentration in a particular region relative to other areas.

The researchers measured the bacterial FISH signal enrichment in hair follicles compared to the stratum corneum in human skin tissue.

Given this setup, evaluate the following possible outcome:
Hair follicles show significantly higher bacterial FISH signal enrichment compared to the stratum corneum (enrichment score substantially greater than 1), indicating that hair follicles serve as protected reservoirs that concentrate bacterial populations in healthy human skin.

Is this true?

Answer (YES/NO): YES